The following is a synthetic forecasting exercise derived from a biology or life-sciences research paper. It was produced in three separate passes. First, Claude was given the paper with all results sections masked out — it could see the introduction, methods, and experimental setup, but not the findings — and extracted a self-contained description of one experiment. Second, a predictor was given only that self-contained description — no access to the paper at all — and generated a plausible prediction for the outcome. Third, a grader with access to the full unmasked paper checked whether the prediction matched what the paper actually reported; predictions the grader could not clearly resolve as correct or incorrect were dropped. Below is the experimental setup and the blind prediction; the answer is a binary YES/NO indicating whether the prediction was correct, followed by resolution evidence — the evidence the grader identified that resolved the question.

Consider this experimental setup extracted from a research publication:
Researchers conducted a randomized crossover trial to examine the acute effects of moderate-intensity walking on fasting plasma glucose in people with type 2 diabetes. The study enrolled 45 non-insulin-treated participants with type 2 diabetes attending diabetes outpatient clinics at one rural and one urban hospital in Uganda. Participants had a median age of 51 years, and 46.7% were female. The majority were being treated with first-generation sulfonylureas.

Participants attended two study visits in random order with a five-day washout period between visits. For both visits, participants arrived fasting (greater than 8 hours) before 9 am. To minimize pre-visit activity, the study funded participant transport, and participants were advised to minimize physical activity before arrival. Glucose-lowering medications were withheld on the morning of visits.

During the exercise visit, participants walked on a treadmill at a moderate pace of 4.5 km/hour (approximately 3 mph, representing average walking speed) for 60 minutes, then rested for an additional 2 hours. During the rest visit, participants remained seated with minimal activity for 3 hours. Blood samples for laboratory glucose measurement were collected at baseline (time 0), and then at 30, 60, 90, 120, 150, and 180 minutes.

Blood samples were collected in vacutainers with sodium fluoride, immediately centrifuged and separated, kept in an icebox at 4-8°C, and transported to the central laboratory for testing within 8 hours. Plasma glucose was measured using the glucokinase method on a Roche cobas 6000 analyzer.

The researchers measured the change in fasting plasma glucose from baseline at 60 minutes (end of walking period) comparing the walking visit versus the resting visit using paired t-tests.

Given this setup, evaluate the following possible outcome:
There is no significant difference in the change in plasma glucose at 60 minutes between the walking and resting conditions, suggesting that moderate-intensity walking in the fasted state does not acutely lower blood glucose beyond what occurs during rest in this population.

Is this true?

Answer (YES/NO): YES